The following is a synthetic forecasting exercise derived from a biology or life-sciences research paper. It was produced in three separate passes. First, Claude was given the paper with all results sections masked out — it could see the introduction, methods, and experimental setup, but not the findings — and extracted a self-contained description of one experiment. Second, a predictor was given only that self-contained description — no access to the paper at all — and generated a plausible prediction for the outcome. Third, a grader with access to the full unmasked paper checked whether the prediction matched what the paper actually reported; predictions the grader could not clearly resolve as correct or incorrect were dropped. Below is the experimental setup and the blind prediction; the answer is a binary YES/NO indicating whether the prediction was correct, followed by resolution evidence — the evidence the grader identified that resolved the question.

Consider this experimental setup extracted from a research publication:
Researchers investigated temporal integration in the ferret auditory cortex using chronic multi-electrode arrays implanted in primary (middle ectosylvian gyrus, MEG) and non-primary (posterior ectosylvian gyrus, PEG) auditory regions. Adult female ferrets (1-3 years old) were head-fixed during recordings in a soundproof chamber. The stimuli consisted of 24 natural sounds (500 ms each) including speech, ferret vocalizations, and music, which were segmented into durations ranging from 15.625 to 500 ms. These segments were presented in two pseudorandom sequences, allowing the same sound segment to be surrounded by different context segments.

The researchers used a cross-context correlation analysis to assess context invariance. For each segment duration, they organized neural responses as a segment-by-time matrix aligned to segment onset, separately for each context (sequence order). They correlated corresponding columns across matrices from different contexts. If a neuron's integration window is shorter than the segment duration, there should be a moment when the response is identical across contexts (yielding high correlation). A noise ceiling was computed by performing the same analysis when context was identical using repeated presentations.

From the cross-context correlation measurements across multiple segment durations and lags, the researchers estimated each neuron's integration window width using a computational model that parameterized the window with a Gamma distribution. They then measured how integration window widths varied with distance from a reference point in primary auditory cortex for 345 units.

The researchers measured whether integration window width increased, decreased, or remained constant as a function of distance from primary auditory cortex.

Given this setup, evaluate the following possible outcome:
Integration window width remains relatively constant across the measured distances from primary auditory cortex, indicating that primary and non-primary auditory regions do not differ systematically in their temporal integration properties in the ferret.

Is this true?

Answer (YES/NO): NO